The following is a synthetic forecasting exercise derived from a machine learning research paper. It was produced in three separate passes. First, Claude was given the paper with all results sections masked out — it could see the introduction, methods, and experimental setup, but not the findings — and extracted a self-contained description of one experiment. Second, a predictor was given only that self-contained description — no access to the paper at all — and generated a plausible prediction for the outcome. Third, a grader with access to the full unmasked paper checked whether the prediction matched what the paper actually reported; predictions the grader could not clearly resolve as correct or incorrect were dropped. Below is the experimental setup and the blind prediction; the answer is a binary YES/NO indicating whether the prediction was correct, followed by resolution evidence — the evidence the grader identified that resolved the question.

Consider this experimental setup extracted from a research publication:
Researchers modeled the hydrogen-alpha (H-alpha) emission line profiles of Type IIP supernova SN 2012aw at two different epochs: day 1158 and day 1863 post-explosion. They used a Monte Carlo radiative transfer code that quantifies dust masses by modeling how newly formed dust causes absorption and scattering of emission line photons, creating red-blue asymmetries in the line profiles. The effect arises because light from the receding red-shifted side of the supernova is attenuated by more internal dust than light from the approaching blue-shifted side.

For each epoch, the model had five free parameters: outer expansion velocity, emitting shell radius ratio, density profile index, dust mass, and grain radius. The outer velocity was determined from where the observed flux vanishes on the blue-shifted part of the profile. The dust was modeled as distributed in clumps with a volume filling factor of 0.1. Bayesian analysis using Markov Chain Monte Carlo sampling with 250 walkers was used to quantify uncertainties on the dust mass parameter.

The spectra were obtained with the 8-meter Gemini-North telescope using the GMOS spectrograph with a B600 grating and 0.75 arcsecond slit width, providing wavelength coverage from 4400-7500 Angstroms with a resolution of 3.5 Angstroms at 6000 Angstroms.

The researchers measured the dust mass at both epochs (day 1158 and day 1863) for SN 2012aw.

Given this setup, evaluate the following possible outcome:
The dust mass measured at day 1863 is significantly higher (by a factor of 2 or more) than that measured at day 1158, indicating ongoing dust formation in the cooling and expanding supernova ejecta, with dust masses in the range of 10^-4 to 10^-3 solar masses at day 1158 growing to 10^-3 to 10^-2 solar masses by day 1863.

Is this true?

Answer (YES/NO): NO